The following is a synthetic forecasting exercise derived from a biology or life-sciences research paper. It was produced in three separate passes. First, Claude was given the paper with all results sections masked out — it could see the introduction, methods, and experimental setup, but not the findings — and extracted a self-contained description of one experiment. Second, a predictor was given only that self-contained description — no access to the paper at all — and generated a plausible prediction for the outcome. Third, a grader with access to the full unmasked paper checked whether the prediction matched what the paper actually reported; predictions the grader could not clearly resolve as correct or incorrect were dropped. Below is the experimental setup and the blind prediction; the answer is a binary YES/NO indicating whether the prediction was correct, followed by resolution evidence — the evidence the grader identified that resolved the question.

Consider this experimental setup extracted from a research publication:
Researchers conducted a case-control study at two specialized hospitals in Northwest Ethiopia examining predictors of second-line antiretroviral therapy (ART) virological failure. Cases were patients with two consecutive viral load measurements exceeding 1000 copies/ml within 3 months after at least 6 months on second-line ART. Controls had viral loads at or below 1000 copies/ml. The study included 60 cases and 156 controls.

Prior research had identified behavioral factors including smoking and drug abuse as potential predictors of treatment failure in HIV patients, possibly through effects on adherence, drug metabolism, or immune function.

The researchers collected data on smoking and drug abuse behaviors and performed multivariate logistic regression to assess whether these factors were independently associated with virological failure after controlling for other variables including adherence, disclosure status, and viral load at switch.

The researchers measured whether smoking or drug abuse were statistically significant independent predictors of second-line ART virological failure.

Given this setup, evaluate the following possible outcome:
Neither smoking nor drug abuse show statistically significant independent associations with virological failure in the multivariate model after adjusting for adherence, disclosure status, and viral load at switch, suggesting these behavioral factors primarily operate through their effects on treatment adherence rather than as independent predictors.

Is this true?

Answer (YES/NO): NO